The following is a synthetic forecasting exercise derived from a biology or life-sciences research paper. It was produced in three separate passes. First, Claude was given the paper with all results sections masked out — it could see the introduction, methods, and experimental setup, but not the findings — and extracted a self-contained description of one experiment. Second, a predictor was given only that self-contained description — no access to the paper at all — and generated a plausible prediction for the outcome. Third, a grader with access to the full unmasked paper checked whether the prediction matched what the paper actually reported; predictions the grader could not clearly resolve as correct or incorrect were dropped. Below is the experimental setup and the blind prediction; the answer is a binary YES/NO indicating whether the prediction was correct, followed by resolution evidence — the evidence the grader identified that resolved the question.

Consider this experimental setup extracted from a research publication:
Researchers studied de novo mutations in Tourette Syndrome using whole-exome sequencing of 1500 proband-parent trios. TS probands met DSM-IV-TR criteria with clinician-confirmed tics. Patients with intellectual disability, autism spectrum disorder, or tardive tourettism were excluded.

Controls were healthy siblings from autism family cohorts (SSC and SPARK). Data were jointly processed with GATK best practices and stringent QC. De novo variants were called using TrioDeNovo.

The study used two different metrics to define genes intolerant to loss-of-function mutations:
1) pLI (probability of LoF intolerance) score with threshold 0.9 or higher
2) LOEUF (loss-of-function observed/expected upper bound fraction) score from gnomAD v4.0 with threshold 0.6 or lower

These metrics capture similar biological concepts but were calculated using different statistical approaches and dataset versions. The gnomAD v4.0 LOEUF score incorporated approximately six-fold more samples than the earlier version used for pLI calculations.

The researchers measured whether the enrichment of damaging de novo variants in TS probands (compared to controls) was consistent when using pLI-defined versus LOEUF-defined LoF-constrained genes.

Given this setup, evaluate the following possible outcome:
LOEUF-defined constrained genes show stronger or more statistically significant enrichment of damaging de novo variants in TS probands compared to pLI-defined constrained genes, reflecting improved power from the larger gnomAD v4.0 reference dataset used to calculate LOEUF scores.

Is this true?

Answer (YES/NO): NO